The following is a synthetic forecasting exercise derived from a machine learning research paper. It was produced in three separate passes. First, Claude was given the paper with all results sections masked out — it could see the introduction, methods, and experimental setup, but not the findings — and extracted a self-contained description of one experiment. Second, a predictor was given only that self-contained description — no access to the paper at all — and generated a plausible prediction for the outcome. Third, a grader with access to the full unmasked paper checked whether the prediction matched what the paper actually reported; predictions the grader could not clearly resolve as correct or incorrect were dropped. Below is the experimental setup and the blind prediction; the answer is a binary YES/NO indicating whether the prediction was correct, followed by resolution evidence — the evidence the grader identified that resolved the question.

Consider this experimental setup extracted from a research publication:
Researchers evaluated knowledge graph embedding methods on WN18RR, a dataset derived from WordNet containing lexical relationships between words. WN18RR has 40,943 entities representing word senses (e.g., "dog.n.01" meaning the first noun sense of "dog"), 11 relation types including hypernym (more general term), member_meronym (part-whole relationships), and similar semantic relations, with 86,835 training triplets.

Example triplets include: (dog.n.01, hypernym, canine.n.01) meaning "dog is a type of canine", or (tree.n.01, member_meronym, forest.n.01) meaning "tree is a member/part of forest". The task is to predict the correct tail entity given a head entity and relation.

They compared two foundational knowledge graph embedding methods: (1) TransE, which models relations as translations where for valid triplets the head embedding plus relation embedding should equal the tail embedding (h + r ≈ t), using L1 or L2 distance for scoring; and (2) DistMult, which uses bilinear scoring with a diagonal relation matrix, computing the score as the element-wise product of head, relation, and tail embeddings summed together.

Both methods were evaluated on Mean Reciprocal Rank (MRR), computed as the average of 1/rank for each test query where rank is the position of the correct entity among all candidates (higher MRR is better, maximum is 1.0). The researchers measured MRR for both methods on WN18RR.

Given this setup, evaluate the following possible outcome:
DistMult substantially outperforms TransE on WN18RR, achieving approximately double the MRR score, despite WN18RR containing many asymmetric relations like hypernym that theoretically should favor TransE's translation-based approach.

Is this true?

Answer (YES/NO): YES